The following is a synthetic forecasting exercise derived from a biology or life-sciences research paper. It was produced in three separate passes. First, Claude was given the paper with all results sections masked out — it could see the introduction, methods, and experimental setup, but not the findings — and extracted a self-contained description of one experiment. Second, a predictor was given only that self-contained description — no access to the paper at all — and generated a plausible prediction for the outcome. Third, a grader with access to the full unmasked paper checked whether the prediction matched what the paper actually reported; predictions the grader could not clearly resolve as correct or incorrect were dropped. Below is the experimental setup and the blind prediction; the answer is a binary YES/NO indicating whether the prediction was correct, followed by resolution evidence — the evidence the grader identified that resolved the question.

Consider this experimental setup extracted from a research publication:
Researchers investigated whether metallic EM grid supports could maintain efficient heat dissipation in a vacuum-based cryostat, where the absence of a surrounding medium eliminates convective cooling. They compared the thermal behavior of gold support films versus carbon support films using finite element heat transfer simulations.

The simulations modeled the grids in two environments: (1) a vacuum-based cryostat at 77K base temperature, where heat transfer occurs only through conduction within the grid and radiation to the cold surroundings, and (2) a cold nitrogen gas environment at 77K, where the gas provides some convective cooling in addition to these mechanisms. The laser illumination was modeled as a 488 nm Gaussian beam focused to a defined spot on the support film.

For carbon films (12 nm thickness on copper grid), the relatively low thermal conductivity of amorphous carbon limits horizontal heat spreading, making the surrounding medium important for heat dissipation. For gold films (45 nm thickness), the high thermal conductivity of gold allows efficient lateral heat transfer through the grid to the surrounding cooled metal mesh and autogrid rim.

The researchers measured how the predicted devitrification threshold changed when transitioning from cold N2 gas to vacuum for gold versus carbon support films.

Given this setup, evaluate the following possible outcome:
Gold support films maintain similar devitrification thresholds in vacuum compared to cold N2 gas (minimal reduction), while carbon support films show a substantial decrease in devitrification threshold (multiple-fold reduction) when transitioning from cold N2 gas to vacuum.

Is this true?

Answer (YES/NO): NO